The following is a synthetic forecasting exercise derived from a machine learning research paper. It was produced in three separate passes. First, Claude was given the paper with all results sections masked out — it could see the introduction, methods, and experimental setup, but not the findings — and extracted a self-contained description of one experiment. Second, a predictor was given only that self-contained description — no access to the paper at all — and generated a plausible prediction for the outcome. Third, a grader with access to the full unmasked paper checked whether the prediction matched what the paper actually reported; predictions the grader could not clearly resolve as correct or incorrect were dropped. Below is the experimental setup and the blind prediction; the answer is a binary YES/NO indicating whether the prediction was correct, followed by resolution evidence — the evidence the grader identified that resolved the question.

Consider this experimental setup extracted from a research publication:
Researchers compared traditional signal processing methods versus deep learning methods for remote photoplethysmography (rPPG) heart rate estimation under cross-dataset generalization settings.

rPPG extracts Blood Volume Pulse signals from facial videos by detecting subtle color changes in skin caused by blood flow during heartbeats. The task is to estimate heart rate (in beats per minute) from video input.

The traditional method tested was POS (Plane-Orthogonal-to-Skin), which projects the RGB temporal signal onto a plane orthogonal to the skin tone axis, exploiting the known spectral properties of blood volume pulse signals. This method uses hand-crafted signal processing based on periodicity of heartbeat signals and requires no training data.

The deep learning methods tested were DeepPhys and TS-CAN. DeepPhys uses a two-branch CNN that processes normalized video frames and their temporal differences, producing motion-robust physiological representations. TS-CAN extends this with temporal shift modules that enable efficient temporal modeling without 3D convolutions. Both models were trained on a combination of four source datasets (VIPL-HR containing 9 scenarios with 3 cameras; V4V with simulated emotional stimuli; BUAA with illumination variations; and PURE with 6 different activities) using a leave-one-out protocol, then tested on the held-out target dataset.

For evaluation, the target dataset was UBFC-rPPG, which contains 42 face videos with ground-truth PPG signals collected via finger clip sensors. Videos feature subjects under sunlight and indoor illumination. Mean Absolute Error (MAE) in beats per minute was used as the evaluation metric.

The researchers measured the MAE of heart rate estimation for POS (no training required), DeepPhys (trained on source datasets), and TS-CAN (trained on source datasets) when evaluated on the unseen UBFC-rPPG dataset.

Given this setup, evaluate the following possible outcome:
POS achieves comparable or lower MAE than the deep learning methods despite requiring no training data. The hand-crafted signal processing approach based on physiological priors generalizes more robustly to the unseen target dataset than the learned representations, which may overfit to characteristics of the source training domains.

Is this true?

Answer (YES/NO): YES